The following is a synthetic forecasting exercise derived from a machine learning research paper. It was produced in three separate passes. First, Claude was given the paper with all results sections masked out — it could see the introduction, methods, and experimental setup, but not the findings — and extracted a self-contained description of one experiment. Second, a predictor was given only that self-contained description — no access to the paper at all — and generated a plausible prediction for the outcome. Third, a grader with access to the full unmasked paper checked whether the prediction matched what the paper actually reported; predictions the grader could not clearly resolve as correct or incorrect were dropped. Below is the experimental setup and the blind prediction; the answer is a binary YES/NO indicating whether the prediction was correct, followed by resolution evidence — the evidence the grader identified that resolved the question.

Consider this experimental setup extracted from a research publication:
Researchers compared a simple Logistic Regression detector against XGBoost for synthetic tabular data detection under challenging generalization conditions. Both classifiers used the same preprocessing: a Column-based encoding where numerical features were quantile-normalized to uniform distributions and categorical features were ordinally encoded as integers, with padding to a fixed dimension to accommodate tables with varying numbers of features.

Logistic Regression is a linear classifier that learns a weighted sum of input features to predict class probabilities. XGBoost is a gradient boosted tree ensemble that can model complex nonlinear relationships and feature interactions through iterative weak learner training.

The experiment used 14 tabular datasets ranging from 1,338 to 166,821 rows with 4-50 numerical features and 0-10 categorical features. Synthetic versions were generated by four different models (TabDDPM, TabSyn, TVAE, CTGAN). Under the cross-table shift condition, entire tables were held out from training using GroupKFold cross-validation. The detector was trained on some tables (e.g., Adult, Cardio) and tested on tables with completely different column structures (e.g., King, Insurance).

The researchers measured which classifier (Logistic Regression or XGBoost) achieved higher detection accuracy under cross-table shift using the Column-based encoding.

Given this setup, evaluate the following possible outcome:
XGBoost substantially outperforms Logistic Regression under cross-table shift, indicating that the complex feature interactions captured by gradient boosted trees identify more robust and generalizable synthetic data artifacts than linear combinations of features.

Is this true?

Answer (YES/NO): NO